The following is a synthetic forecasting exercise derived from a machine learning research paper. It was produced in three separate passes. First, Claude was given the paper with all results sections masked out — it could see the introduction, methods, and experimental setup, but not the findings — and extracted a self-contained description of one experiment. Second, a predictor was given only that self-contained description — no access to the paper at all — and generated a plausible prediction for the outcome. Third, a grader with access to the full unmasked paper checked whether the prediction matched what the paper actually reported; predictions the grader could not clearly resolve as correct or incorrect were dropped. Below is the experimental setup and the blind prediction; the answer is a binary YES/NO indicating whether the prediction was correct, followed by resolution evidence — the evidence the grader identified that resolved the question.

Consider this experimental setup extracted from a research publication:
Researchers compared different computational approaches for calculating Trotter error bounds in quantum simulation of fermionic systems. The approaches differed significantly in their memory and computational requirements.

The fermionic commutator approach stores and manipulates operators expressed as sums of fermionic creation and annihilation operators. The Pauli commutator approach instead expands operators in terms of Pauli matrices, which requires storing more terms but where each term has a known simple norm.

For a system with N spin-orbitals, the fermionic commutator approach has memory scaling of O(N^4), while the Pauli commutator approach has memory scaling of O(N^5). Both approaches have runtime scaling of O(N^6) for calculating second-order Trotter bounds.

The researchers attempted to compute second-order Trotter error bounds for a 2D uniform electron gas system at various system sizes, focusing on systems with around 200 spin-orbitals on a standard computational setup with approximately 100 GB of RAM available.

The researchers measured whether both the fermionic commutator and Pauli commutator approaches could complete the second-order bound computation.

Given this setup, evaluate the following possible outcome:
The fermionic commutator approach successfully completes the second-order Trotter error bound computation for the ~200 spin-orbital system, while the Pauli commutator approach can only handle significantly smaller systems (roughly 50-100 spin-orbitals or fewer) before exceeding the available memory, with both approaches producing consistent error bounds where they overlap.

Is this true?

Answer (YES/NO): NO